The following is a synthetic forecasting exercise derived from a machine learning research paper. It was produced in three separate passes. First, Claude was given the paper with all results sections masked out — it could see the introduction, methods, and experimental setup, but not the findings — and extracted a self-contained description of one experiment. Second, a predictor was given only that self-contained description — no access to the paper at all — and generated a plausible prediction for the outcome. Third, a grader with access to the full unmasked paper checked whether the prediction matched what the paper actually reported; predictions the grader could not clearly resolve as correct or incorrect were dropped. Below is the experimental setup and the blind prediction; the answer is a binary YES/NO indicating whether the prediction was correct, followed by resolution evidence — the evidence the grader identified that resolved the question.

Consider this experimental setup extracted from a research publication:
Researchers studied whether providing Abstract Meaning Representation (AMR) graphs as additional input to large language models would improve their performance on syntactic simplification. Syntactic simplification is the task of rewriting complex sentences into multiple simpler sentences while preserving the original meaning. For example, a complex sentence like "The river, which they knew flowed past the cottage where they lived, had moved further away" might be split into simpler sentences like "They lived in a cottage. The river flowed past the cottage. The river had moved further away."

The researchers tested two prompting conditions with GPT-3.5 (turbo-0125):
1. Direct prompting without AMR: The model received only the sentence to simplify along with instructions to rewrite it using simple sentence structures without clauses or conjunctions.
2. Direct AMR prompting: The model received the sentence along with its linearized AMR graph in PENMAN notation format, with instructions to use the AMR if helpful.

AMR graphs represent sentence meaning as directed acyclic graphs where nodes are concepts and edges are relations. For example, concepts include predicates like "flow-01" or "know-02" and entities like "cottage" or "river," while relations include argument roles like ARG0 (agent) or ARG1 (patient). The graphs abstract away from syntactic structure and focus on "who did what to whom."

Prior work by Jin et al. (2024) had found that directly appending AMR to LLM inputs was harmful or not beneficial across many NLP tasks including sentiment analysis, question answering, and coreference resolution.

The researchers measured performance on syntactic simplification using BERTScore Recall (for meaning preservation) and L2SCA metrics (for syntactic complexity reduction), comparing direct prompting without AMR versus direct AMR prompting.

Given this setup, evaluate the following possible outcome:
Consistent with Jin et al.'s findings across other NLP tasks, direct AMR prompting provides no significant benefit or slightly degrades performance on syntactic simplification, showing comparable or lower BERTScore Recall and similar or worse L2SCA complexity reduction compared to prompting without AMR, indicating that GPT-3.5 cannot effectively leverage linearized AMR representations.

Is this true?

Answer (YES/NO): NO